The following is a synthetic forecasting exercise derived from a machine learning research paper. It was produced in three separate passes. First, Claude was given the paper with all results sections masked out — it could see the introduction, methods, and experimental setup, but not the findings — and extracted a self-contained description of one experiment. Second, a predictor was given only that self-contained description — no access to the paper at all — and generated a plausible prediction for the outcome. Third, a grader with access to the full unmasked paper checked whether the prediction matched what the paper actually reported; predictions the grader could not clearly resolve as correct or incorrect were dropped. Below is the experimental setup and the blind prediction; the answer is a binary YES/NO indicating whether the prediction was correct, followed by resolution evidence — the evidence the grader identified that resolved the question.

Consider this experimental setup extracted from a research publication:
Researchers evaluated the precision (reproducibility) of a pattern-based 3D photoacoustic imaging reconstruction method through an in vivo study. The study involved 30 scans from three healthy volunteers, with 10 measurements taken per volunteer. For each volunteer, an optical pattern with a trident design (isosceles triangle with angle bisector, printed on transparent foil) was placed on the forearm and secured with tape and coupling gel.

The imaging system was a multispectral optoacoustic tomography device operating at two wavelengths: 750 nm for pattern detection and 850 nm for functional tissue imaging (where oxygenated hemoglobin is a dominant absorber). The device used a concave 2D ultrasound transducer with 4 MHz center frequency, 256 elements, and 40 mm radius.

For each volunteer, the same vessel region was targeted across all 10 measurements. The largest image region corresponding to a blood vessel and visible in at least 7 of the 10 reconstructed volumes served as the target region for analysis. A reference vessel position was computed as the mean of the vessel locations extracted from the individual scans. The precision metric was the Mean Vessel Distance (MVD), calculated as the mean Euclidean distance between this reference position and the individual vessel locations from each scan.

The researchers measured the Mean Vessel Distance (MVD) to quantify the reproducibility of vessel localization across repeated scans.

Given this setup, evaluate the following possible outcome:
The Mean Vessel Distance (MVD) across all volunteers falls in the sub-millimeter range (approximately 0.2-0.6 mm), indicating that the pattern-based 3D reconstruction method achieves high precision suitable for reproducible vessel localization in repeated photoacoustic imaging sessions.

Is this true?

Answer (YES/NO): NO